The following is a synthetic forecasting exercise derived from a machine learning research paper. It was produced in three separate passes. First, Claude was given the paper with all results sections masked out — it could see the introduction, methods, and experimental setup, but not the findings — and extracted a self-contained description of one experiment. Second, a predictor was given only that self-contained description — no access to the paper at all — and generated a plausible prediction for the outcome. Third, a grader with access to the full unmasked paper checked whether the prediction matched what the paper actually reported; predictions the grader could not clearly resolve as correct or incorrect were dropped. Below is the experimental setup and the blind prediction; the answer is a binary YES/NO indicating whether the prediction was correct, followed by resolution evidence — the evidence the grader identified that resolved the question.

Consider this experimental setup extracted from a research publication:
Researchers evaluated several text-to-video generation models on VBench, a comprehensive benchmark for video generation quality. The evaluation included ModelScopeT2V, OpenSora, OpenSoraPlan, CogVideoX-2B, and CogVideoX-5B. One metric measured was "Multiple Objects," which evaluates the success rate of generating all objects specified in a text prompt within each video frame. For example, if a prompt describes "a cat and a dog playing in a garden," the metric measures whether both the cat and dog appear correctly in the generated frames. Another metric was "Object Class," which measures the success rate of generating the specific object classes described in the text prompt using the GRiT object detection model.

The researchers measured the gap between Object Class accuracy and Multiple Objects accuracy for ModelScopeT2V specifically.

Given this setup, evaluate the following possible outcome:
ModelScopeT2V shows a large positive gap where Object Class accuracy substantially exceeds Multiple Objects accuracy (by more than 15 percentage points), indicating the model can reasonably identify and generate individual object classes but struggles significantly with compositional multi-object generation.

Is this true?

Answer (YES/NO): YES